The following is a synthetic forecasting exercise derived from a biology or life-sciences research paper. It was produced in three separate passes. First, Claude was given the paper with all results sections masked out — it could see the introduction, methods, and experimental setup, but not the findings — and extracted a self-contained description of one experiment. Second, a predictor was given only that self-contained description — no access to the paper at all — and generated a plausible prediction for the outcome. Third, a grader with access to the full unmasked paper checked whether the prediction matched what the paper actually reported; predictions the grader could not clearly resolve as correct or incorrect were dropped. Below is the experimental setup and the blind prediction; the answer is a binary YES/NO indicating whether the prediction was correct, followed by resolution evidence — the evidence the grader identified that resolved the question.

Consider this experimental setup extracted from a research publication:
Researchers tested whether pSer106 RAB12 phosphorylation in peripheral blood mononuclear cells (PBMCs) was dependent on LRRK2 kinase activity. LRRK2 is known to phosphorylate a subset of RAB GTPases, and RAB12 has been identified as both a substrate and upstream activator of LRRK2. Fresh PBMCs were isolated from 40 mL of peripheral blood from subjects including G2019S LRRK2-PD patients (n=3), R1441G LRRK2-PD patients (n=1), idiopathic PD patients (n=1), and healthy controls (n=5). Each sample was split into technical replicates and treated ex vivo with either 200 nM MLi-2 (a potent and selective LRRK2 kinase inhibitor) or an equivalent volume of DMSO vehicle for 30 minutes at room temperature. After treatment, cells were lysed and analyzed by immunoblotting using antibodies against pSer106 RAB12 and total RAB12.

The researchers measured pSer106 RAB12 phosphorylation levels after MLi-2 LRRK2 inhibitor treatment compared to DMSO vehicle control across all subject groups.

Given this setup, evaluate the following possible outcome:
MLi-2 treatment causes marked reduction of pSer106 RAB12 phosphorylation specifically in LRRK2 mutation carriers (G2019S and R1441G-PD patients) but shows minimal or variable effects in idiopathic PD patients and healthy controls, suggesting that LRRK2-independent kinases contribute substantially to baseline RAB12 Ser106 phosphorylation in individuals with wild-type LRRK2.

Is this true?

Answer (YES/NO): NO